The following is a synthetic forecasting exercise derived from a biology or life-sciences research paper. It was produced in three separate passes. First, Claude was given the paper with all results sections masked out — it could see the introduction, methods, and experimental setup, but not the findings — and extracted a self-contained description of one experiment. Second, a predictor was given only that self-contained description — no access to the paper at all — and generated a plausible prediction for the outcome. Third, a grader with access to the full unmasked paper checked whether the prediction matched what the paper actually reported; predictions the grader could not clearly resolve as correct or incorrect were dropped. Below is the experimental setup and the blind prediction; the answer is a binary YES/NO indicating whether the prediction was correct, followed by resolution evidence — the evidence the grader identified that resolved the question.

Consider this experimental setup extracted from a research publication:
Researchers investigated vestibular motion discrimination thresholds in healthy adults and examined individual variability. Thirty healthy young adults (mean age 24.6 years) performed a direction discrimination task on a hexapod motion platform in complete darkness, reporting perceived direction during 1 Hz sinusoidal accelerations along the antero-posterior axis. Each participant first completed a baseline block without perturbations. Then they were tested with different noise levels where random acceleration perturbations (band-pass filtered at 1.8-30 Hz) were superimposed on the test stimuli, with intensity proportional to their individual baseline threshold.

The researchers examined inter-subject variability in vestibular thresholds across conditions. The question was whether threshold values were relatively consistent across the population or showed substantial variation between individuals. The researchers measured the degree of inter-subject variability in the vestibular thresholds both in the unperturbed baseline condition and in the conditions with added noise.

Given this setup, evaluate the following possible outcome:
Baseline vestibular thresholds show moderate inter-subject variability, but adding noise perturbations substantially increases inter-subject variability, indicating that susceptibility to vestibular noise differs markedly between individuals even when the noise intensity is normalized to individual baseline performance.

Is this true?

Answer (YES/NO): NO